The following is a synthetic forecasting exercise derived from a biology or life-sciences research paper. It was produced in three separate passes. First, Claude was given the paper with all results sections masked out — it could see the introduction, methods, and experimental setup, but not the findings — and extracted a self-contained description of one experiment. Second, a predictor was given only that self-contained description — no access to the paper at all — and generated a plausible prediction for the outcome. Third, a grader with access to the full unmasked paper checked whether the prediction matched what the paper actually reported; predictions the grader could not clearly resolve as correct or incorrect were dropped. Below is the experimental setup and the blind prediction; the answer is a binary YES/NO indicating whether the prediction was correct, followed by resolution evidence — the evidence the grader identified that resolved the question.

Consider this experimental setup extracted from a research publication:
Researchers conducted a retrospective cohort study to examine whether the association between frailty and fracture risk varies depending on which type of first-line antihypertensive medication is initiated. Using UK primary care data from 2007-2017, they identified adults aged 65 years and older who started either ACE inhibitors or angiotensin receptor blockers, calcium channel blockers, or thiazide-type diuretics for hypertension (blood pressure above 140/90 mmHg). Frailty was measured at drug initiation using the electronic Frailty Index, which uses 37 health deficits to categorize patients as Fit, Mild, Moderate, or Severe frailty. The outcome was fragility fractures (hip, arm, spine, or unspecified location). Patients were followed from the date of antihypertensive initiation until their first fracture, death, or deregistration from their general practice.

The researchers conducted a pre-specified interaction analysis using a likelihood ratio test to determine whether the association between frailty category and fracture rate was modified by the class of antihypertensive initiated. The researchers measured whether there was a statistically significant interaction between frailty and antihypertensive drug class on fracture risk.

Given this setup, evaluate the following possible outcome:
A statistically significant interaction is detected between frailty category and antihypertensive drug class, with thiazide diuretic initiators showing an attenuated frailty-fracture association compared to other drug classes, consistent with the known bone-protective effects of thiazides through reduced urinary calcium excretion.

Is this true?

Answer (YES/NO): NO